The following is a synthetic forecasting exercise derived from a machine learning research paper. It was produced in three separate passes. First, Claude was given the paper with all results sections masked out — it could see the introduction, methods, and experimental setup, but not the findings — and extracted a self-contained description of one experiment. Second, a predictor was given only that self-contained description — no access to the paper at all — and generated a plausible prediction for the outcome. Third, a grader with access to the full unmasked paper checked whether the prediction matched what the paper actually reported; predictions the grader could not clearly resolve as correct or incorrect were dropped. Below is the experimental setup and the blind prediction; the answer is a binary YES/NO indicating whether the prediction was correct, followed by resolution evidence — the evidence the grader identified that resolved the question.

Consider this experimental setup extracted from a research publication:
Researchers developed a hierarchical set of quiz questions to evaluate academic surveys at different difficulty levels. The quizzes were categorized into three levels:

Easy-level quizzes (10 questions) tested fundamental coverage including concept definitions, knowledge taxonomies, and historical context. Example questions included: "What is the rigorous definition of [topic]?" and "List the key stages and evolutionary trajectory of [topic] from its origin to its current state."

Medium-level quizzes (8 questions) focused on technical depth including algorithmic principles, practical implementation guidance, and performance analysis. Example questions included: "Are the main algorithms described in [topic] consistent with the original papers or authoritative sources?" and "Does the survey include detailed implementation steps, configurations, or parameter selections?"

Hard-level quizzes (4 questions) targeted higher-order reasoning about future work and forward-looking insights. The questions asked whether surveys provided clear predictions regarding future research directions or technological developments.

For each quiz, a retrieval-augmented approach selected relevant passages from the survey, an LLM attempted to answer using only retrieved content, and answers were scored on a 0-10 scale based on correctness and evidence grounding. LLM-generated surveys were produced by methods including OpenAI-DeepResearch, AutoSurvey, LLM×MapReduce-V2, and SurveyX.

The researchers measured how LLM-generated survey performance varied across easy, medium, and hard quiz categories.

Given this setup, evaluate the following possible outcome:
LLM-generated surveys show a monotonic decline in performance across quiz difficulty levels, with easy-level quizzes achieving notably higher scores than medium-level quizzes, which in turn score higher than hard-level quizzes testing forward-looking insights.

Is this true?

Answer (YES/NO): NO